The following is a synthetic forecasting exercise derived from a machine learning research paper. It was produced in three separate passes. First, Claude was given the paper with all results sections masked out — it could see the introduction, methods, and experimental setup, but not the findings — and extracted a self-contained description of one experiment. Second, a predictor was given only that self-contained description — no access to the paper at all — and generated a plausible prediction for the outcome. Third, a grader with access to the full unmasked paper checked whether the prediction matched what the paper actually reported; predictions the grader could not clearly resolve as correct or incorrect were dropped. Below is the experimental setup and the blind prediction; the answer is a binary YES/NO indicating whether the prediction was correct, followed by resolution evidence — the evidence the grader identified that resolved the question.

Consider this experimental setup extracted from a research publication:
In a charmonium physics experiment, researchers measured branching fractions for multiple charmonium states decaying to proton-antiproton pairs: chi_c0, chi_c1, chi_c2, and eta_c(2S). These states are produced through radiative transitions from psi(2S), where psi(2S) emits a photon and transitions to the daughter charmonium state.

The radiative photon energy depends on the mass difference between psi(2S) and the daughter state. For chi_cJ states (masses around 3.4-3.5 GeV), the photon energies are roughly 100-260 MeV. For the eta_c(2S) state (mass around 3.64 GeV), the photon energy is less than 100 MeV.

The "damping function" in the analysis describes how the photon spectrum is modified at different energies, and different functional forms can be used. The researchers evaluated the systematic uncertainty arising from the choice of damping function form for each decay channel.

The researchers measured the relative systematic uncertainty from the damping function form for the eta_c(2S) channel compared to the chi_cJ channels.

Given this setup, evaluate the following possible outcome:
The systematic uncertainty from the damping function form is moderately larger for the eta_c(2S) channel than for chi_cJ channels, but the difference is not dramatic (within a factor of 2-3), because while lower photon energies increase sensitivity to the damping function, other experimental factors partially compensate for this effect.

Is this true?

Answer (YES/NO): NO